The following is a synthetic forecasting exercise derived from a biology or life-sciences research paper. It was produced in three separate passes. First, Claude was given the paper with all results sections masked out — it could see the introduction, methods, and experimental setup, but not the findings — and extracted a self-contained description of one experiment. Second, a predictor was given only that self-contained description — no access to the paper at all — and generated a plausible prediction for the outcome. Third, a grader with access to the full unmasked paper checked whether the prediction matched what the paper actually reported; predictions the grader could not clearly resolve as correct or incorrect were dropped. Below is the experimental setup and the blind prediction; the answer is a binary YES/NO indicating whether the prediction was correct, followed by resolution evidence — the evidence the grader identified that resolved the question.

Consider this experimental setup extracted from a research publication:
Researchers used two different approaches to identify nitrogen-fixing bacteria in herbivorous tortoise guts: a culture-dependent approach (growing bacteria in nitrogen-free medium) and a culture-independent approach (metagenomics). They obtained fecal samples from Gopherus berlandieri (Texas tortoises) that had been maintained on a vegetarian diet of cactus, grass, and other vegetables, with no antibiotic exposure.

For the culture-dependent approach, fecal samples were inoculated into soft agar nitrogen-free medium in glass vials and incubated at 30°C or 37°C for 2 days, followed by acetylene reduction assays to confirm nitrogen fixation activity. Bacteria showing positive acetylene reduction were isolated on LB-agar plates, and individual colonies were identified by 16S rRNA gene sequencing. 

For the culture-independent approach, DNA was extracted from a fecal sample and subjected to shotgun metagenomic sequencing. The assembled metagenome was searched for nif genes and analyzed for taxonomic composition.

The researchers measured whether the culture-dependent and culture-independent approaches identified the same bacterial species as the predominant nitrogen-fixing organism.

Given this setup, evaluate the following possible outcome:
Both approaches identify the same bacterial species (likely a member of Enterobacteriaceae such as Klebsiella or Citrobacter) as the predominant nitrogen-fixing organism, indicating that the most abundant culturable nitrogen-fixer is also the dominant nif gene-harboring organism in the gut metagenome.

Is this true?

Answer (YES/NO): YES